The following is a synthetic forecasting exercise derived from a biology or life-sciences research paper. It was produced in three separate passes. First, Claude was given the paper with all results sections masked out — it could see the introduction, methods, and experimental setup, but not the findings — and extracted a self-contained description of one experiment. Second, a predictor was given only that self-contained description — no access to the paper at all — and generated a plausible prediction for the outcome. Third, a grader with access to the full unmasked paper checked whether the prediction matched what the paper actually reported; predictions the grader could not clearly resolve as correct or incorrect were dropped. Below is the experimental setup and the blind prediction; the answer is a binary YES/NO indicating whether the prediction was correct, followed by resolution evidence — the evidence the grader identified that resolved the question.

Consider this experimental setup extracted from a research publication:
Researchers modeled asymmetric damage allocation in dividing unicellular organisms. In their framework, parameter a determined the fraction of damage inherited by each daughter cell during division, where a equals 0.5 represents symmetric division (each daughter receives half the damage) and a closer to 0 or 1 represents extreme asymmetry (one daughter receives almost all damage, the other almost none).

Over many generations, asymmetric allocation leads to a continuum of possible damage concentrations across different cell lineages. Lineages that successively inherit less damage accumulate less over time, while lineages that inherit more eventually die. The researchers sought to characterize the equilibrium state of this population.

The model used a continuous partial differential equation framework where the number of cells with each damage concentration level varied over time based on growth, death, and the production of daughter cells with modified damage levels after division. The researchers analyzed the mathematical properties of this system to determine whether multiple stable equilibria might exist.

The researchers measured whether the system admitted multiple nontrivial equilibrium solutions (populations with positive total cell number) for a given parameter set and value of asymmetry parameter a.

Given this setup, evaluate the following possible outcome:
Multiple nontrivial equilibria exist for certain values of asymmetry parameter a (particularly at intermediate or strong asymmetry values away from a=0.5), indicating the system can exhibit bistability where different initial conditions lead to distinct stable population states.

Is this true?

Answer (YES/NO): NO